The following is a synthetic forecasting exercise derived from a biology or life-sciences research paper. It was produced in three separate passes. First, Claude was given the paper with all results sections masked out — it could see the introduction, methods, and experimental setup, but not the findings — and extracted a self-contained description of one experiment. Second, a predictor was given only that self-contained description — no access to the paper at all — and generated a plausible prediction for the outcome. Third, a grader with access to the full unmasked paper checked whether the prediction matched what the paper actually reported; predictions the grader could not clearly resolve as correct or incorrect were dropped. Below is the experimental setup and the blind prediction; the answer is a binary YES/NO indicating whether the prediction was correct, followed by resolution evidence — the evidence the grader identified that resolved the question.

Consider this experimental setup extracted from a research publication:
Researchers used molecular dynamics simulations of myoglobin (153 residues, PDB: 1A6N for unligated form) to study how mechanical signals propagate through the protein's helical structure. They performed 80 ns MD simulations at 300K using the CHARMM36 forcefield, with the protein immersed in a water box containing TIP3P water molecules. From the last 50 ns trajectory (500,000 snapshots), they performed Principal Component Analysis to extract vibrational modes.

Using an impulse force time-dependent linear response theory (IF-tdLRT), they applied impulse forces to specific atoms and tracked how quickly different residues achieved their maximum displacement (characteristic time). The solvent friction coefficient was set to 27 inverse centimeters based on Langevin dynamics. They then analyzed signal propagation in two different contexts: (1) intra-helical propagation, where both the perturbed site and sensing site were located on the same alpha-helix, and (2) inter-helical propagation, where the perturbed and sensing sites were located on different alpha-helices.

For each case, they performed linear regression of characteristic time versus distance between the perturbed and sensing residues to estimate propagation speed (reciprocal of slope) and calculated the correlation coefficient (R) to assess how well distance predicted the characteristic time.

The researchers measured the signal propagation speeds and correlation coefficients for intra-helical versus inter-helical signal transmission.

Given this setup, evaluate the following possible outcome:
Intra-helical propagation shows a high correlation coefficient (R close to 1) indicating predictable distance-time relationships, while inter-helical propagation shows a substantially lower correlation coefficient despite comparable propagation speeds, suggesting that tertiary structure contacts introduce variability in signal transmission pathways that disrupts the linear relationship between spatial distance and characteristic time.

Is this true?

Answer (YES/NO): NO